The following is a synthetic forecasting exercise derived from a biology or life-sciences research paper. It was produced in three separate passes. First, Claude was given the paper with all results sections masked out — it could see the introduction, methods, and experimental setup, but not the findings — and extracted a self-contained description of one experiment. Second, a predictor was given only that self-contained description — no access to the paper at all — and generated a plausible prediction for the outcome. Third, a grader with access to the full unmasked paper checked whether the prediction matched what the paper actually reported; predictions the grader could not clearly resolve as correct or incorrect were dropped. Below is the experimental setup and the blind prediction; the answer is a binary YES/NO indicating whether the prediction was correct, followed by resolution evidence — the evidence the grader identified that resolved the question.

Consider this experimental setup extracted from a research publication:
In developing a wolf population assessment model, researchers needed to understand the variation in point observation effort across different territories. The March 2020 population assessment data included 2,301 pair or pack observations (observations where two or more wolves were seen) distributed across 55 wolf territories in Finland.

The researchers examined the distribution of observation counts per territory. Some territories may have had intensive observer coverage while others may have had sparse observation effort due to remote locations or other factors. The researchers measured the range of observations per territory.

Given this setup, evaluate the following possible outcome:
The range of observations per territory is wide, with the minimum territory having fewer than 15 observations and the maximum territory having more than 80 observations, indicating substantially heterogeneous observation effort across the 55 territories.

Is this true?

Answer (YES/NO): YES